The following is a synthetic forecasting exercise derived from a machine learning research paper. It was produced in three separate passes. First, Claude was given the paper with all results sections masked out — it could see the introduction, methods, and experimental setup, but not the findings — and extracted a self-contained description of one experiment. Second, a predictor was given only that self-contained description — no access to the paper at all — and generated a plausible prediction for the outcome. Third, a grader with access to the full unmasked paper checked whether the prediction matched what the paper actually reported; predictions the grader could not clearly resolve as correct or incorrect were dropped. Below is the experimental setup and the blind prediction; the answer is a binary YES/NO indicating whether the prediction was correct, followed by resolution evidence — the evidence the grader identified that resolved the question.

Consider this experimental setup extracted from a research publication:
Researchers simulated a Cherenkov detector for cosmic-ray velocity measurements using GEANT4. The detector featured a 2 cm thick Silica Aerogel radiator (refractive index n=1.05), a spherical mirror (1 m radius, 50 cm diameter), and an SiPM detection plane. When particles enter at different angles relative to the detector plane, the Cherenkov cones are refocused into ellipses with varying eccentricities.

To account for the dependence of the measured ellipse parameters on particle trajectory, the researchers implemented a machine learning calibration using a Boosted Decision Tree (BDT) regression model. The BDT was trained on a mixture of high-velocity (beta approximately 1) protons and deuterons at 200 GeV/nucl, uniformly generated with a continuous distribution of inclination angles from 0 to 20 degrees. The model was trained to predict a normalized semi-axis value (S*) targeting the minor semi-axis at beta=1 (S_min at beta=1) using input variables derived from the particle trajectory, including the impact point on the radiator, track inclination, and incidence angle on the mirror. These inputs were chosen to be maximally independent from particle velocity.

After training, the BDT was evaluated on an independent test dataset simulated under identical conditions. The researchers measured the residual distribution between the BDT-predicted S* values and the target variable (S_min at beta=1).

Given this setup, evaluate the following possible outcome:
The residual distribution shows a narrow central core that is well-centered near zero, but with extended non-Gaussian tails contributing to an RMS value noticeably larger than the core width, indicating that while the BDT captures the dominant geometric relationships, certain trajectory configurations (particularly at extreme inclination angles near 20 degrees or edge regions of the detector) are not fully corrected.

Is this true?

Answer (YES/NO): NO